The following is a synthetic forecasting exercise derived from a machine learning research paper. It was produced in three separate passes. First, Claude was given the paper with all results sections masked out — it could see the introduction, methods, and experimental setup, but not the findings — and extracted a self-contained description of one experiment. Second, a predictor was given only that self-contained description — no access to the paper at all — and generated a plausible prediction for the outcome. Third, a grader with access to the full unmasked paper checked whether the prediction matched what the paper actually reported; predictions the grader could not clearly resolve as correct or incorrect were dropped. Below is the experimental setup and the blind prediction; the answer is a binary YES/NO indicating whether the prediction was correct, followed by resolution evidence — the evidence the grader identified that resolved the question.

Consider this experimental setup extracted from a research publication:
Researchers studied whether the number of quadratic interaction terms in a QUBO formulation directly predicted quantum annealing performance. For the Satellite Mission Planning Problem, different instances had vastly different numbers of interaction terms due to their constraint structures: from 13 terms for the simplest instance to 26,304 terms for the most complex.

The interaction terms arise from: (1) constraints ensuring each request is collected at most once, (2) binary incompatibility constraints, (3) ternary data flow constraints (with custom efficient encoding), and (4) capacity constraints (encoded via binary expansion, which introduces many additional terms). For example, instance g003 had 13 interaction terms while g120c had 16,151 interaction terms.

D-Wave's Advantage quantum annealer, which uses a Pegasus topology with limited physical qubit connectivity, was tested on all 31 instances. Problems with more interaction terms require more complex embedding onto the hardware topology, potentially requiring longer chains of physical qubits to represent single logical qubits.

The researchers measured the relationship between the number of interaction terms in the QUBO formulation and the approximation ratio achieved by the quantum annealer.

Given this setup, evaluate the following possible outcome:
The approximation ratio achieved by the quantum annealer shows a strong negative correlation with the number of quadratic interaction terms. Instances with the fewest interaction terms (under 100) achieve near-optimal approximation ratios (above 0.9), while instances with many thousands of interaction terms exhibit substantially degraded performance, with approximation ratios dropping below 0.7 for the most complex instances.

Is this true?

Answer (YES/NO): NO